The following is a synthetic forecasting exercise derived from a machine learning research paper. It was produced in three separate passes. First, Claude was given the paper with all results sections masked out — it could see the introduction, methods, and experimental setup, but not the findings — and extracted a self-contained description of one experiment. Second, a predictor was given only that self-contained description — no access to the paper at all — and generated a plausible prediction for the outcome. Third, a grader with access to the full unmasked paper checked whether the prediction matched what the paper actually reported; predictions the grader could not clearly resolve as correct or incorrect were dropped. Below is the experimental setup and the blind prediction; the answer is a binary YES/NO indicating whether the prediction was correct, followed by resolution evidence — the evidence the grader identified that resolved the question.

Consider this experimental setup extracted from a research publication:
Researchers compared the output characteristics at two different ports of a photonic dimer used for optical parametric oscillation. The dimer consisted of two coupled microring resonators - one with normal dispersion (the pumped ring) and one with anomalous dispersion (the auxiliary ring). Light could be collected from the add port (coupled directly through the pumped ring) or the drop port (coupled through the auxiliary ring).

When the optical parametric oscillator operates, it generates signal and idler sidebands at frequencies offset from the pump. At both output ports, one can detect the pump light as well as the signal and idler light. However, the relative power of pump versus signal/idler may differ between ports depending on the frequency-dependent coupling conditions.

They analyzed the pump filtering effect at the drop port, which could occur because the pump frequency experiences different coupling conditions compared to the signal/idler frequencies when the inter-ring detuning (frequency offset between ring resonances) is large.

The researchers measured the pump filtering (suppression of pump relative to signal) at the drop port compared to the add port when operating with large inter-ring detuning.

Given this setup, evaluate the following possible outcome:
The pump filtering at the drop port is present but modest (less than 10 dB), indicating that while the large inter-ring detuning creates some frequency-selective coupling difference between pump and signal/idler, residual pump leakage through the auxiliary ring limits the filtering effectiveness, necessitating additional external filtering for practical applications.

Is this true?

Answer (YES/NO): NO